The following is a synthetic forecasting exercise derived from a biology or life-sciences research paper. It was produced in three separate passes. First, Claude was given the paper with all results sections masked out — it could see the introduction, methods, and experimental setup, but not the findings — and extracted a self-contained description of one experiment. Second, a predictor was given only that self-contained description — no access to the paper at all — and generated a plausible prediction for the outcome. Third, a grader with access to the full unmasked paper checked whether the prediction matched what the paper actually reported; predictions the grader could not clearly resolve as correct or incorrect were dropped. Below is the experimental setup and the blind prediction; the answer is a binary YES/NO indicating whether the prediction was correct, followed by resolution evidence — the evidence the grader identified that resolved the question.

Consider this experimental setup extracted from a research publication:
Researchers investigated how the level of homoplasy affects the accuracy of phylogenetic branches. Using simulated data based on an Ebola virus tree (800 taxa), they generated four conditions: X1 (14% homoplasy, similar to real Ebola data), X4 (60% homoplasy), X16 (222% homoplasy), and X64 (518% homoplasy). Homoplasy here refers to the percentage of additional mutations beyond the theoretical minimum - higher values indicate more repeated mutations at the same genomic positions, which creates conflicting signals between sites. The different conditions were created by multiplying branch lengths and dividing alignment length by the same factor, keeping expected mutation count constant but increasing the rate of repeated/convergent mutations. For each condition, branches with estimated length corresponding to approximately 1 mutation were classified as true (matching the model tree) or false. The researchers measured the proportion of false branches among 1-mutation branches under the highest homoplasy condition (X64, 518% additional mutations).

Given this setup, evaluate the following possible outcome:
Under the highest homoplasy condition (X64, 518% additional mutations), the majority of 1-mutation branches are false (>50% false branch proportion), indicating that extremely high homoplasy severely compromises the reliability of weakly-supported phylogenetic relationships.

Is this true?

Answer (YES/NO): NO